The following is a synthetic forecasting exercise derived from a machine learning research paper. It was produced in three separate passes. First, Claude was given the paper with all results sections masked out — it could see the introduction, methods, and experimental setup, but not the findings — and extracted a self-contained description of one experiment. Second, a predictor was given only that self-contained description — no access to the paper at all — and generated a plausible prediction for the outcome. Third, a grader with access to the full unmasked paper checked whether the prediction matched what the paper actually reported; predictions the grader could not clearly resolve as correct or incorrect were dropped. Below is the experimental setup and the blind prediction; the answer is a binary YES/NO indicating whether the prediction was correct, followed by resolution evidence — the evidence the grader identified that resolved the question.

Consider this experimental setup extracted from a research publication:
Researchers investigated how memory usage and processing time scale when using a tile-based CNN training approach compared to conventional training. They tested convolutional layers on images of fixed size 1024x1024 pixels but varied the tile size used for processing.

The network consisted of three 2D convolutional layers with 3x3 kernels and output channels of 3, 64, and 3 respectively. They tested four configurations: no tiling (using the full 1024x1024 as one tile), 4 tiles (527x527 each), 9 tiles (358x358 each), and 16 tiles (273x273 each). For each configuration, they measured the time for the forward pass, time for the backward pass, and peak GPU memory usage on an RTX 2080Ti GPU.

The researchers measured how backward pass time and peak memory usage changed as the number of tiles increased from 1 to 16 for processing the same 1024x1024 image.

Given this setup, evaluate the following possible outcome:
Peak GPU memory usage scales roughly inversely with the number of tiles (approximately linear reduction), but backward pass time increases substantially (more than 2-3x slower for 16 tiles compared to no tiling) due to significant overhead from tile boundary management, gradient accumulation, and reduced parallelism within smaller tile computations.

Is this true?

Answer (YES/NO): NO